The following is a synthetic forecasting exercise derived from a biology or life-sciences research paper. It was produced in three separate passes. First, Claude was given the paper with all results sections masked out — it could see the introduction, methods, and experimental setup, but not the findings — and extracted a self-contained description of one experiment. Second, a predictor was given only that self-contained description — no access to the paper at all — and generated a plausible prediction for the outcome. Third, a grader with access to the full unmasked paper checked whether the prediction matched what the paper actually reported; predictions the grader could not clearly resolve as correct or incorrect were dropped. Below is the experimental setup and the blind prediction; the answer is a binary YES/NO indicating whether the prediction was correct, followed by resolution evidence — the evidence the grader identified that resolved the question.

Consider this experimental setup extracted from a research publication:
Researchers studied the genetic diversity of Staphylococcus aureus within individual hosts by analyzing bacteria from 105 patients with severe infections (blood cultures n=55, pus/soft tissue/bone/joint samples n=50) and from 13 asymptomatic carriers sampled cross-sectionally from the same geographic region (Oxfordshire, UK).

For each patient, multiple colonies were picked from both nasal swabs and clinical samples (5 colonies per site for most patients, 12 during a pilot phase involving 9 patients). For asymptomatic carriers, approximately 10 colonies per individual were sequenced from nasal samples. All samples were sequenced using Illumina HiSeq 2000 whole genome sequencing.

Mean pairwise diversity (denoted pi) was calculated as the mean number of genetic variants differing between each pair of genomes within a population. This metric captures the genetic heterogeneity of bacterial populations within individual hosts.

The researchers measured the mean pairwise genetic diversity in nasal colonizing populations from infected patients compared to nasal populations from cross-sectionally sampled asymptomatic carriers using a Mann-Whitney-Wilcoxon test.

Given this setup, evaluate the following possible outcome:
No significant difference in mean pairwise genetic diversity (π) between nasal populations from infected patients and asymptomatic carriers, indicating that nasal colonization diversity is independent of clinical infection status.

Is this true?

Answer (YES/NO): YES